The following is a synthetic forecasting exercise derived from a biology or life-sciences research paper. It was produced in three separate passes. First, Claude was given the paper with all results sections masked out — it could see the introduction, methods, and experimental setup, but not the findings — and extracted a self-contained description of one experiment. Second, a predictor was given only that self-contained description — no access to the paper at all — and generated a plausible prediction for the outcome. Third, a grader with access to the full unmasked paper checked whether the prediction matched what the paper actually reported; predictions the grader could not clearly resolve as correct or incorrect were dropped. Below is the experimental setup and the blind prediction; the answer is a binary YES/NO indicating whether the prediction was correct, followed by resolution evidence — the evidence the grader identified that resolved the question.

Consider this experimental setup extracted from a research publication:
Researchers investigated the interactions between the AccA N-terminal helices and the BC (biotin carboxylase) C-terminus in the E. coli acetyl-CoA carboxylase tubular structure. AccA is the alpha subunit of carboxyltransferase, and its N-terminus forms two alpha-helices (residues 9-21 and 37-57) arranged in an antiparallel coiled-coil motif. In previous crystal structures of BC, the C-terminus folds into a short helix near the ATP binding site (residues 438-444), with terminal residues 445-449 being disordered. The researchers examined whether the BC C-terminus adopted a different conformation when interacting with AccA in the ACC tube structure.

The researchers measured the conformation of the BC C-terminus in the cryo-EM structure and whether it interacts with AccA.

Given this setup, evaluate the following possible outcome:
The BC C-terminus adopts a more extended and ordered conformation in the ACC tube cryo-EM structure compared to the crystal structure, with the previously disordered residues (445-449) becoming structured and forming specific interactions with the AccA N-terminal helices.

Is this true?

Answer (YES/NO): YES